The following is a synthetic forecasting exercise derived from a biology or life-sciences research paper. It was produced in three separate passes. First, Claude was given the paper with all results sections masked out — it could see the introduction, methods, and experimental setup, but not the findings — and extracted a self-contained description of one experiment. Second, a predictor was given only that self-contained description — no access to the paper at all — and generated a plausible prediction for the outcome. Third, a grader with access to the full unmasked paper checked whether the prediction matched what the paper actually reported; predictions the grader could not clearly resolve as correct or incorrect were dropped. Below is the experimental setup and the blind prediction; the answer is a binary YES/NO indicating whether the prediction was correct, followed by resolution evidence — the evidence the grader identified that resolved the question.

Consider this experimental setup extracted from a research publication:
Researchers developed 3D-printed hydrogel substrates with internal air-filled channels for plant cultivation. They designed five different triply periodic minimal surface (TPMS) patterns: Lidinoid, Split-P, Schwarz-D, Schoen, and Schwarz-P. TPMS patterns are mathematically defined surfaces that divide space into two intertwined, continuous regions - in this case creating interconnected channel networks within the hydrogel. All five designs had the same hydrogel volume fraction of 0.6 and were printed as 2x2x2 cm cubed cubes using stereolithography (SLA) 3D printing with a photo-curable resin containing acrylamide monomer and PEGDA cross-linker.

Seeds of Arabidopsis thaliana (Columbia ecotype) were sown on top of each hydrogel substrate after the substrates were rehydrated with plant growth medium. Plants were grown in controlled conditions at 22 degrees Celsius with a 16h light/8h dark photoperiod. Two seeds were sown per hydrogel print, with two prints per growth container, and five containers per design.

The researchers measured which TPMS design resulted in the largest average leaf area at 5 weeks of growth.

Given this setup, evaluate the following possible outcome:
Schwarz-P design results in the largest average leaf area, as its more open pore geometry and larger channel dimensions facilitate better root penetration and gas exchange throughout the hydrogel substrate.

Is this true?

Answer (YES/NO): NO